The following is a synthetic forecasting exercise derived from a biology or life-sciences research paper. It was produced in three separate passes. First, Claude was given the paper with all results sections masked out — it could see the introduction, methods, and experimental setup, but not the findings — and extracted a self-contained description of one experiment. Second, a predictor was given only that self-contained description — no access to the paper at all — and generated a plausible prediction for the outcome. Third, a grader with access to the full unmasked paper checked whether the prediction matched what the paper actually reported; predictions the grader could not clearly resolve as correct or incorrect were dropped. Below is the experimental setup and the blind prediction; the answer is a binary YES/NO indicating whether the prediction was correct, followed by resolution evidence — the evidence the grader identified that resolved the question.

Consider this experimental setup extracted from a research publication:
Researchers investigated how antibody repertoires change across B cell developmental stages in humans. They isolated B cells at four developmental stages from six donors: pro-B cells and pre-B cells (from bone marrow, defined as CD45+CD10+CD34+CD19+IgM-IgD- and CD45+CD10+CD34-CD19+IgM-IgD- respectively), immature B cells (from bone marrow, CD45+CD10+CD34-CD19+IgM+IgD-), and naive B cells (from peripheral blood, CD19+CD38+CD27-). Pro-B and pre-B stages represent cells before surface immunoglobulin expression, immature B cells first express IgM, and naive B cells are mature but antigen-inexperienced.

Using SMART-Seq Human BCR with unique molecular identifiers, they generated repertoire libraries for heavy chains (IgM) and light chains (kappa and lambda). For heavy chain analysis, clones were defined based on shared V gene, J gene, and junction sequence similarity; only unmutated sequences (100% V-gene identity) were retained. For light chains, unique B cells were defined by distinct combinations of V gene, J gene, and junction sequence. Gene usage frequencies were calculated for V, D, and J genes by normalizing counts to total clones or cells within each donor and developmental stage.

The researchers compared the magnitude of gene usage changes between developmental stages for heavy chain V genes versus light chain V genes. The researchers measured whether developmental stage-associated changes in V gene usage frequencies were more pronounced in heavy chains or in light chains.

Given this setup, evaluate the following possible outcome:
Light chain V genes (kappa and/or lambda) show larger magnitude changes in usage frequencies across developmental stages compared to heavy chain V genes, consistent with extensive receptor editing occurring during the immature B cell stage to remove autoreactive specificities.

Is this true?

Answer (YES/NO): YES